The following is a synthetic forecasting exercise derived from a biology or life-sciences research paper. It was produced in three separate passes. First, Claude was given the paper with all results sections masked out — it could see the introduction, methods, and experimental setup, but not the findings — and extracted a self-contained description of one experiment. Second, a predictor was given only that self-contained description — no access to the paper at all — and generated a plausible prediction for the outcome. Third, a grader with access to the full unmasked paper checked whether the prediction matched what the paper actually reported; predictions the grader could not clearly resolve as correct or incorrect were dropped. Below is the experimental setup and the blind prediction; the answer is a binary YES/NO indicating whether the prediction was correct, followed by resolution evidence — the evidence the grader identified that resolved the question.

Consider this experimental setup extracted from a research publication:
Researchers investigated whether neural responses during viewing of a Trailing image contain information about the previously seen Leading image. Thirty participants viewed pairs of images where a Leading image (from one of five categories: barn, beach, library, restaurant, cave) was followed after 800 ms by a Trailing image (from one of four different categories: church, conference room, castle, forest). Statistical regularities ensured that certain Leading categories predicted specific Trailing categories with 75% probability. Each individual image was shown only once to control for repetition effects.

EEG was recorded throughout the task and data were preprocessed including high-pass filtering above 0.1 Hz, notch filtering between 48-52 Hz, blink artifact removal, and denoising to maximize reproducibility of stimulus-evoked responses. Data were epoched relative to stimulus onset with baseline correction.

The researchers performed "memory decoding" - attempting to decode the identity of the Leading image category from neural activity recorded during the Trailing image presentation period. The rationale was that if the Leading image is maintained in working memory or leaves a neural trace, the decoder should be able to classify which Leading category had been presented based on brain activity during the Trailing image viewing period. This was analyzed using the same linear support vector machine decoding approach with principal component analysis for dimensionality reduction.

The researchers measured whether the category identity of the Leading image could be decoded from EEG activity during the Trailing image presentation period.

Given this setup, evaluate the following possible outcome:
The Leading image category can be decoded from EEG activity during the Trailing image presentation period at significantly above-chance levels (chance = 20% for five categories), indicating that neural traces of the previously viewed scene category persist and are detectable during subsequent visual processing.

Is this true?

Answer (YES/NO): YES